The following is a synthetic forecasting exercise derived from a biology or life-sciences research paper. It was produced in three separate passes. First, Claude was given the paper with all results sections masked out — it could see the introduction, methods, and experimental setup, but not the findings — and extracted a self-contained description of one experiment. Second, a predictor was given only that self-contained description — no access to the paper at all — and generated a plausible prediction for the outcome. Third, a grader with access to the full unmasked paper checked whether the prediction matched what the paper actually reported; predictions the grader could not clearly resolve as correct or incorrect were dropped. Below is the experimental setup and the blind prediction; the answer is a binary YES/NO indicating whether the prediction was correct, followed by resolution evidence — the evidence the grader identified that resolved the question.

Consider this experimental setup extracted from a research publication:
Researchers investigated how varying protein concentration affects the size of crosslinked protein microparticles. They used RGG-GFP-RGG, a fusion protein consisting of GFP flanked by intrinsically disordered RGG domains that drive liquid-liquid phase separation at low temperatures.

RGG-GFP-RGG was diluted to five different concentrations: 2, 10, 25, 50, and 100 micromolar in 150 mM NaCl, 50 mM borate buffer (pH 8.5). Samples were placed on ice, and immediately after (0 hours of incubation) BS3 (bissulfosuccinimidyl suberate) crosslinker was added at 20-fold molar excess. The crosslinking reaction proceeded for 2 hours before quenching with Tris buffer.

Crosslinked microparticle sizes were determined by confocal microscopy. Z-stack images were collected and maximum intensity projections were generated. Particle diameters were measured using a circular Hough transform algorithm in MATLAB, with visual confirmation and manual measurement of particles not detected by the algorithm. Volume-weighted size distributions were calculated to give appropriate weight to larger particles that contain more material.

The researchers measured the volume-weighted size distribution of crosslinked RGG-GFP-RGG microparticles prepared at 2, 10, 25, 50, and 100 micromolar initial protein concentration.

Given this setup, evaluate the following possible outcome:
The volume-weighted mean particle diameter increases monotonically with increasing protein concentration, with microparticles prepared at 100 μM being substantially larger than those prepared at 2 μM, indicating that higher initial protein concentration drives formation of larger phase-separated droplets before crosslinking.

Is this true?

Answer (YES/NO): YES